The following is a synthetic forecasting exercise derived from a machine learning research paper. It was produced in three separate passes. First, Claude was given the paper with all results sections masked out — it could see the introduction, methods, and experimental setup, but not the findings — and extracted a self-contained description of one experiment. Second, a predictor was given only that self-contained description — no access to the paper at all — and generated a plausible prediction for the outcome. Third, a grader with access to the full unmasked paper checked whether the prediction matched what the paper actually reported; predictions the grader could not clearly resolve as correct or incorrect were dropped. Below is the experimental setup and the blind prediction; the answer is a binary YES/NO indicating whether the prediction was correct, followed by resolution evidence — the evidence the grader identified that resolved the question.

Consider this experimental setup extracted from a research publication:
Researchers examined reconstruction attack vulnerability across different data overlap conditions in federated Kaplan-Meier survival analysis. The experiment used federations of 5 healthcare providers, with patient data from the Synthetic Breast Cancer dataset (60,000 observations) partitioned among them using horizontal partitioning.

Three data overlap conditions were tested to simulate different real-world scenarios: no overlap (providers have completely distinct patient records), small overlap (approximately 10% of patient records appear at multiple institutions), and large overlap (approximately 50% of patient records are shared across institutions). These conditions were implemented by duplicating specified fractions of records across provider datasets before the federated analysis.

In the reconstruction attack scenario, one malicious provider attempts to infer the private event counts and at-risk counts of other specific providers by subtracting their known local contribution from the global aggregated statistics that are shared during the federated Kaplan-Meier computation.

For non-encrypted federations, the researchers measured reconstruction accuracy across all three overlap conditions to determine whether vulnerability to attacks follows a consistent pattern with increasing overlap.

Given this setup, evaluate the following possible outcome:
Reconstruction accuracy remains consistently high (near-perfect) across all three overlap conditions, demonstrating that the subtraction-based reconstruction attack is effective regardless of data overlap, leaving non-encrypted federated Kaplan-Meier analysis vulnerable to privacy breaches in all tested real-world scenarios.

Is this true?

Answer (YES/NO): NO